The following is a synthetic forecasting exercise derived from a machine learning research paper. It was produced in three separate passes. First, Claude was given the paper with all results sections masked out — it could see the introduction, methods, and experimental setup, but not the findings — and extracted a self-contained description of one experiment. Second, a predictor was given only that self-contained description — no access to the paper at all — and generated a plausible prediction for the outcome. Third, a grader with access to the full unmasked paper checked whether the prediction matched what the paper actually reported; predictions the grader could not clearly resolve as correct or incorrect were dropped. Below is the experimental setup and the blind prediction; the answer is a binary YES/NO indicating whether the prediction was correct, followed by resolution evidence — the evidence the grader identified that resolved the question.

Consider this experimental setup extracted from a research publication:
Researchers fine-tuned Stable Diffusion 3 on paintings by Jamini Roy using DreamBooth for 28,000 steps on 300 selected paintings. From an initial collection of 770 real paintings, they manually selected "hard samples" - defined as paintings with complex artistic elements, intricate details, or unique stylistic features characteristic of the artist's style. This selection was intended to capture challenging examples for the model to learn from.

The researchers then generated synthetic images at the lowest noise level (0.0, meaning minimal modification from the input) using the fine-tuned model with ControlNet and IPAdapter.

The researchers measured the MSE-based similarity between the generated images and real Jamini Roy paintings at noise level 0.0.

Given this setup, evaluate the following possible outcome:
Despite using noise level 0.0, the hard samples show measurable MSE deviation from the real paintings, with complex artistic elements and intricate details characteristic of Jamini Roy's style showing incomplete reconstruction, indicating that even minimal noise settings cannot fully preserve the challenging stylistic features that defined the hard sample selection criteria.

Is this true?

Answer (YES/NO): NO